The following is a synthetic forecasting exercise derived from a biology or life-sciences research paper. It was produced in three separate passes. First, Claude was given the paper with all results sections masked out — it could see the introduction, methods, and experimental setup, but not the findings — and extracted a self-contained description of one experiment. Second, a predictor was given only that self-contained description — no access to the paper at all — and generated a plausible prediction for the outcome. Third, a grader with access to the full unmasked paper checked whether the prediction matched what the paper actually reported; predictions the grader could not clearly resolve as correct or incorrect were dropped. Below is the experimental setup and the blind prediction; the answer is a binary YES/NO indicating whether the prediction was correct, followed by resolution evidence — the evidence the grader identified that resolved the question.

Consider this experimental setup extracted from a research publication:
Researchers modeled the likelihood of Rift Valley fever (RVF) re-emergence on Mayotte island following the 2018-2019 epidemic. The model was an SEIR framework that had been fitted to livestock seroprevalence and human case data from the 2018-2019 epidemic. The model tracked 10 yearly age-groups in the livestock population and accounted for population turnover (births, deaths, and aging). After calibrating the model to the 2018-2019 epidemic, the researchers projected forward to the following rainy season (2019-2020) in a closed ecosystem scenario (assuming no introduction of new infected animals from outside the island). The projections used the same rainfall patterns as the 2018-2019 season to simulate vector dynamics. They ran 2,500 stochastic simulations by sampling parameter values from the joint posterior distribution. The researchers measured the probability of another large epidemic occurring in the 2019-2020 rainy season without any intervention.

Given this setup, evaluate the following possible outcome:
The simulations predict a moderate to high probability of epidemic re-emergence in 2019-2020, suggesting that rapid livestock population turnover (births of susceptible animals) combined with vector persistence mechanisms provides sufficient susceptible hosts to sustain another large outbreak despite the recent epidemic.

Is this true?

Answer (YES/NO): NO